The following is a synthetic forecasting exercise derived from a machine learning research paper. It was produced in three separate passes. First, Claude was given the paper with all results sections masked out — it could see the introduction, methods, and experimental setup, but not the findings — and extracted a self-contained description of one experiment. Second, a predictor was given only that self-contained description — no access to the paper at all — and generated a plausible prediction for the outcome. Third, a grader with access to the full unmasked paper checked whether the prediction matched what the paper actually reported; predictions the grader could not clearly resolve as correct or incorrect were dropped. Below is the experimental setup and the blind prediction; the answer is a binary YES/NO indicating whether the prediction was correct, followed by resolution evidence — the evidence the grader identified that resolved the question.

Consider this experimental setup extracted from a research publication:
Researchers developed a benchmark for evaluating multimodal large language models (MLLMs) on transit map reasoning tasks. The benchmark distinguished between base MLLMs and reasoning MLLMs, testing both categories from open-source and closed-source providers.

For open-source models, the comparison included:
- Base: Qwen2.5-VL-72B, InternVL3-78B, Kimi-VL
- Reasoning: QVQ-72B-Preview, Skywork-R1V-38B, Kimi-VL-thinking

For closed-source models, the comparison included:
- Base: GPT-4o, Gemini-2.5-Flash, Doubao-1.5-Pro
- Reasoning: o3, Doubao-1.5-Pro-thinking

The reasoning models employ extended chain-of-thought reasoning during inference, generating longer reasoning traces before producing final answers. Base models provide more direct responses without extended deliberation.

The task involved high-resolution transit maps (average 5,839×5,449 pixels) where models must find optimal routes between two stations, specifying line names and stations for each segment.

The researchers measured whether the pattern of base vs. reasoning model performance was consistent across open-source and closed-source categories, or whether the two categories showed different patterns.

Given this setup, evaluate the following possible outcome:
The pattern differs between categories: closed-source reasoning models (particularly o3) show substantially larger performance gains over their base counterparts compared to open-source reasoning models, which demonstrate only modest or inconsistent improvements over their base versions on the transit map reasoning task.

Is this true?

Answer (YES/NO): NO